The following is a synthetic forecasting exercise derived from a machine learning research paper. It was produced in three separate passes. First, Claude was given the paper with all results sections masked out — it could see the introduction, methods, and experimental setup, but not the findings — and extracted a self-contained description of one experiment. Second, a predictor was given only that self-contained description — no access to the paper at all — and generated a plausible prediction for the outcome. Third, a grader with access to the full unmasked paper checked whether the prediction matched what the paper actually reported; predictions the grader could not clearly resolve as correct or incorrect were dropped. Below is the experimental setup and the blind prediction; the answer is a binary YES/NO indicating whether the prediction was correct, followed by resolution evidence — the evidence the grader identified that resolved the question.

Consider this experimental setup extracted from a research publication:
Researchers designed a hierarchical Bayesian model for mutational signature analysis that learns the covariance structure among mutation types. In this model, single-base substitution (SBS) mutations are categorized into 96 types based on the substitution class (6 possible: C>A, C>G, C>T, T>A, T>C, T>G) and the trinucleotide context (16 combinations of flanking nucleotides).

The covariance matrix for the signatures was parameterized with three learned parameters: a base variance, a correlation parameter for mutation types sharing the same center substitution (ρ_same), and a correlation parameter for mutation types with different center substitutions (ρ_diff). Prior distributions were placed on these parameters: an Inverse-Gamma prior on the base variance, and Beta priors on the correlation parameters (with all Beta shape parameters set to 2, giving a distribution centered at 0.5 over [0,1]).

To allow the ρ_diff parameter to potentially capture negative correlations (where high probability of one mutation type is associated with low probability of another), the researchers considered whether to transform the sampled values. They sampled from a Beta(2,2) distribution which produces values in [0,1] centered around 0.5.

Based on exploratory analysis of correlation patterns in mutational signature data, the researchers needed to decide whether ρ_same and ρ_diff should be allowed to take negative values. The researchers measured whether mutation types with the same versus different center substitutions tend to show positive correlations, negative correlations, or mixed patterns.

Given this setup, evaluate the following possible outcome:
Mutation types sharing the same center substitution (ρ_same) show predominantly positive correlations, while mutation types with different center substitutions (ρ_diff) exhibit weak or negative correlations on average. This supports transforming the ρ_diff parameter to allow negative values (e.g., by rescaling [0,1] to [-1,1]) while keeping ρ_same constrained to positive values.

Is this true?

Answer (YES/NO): YES